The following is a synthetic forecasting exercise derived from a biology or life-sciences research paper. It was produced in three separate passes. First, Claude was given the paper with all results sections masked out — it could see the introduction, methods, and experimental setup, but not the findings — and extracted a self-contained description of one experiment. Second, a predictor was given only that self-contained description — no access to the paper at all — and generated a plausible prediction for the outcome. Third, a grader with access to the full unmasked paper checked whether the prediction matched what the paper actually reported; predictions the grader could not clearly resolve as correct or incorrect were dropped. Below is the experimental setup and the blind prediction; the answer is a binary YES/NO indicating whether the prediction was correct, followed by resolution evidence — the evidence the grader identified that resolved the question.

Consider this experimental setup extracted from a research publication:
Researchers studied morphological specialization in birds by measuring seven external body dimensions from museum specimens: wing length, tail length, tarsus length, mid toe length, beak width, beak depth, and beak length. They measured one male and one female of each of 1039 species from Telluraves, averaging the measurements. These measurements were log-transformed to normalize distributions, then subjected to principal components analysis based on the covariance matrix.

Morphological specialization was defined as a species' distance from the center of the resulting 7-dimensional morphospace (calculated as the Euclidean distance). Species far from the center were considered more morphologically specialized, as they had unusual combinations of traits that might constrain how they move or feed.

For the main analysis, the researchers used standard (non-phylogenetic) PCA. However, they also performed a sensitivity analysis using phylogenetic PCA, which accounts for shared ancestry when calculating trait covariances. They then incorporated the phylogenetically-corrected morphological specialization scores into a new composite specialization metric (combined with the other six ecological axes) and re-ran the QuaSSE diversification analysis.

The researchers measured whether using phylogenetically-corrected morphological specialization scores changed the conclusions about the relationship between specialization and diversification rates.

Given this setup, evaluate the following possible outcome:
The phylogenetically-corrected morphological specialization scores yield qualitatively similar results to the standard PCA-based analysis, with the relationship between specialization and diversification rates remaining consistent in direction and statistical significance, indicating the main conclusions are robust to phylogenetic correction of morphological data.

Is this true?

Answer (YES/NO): NO